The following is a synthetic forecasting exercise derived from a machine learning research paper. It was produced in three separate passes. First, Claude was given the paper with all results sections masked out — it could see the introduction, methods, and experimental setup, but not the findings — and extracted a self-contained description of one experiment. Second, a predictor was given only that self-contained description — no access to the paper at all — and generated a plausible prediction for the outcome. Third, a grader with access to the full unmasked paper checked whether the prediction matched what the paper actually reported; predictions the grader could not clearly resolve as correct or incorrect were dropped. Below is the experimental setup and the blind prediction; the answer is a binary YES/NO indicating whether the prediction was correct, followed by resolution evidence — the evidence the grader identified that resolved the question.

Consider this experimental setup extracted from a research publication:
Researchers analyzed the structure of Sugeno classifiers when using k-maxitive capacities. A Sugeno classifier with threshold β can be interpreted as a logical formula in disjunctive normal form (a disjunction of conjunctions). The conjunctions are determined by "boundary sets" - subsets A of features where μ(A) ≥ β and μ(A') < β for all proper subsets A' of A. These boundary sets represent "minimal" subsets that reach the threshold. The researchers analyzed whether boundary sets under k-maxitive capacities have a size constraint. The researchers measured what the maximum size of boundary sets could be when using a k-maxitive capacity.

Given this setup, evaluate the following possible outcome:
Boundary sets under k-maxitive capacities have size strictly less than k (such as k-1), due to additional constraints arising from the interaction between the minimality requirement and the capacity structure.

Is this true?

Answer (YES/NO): NO